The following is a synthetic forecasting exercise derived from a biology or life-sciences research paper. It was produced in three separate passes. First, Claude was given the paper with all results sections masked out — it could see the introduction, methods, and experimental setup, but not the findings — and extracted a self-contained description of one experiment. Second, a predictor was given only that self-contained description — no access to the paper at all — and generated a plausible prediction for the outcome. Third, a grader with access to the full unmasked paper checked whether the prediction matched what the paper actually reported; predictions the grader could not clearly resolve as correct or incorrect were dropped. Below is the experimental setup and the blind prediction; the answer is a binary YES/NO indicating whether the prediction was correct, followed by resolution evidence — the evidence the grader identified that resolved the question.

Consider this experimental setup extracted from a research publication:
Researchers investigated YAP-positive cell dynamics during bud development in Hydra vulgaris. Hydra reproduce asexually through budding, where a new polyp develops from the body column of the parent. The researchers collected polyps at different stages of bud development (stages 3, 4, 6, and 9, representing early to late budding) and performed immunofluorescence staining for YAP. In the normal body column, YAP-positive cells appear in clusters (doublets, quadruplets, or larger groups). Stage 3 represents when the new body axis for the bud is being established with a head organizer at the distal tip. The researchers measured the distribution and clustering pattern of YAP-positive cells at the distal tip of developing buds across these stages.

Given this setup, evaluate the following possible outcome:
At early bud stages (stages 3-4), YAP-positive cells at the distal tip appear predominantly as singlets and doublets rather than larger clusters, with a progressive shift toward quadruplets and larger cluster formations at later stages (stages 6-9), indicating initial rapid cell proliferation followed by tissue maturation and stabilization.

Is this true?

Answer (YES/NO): NO